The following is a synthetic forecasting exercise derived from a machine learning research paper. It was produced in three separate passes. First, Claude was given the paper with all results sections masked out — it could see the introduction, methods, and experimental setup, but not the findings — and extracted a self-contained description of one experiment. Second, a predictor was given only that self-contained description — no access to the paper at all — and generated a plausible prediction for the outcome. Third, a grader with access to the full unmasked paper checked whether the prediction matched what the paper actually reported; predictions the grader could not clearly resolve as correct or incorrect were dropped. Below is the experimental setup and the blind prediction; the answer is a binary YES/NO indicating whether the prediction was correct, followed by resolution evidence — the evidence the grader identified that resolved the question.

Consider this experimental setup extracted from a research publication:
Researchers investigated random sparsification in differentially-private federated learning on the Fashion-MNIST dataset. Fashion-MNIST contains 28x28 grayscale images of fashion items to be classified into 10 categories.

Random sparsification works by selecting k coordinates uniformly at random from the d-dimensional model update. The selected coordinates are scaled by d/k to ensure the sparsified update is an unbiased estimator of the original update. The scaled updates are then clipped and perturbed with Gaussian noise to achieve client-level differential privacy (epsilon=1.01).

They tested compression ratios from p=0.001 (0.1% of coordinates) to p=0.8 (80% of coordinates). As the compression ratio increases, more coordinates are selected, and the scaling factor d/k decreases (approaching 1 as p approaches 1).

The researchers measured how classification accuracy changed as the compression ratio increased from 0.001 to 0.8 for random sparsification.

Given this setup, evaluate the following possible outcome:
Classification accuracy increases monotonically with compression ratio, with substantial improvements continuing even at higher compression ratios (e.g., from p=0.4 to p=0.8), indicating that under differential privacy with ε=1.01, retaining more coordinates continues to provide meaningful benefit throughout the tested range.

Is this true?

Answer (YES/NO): NO